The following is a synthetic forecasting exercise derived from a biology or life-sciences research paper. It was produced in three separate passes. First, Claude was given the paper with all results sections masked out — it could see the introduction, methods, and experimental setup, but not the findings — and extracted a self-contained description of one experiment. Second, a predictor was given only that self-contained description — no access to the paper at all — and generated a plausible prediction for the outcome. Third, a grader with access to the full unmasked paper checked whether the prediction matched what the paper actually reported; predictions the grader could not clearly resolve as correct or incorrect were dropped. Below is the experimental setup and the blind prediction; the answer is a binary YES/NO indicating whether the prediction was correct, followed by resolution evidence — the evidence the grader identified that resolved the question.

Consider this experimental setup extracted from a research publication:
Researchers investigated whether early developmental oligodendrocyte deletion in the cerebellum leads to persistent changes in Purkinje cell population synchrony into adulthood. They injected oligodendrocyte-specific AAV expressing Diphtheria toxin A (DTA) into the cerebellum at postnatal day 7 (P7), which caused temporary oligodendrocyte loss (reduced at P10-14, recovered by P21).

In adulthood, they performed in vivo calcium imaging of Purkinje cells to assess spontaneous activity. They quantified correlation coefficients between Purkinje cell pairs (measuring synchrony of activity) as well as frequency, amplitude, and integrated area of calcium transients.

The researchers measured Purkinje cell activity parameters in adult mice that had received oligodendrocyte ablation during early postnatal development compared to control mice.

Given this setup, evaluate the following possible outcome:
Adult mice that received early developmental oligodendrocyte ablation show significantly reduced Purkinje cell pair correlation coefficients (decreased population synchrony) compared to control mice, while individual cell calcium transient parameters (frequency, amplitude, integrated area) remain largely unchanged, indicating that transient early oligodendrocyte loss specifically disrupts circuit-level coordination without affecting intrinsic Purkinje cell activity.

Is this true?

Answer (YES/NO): YES